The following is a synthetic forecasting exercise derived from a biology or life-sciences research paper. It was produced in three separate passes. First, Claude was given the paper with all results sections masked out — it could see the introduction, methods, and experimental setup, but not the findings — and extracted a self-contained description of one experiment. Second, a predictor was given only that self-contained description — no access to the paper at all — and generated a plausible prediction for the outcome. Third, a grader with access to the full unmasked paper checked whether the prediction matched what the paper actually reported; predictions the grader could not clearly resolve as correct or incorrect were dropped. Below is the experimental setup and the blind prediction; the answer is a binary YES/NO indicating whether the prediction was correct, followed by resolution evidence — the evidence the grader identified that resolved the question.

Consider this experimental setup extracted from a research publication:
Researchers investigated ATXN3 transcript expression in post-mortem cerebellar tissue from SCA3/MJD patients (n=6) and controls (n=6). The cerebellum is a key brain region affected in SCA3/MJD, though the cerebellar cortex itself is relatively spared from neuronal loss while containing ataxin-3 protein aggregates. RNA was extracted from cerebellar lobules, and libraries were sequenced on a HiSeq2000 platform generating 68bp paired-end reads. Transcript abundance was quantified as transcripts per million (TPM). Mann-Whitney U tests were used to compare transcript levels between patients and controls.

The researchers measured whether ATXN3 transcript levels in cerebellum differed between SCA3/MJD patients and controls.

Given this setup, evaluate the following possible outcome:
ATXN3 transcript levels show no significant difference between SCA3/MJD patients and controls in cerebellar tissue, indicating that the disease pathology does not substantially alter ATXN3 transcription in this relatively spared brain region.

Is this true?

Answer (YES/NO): YES